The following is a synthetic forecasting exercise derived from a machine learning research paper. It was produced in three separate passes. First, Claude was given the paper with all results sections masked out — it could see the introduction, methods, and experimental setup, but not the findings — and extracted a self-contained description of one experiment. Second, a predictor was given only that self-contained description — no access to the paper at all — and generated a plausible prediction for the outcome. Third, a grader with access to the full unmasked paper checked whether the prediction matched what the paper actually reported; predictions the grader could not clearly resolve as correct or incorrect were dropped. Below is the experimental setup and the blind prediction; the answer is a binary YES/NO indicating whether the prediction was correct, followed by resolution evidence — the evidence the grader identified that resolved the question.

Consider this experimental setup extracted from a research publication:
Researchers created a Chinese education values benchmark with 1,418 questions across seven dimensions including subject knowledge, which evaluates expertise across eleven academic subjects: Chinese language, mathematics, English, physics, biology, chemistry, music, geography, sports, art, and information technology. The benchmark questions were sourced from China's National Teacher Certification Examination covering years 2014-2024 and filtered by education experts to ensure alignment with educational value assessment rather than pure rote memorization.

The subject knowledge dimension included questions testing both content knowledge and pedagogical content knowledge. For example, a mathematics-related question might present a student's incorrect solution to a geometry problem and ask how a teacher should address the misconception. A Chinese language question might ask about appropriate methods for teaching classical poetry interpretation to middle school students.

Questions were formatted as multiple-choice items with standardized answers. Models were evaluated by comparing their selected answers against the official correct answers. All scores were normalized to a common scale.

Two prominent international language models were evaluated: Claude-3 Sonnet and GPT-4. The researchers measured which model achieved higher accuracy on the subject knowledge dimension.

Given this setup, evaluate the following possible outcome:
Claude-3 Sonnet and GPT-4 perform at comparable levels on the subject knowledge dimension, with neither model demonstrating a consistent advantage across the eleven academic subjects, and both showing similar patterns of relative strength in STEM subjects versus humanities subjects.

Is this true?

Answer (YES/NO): NO